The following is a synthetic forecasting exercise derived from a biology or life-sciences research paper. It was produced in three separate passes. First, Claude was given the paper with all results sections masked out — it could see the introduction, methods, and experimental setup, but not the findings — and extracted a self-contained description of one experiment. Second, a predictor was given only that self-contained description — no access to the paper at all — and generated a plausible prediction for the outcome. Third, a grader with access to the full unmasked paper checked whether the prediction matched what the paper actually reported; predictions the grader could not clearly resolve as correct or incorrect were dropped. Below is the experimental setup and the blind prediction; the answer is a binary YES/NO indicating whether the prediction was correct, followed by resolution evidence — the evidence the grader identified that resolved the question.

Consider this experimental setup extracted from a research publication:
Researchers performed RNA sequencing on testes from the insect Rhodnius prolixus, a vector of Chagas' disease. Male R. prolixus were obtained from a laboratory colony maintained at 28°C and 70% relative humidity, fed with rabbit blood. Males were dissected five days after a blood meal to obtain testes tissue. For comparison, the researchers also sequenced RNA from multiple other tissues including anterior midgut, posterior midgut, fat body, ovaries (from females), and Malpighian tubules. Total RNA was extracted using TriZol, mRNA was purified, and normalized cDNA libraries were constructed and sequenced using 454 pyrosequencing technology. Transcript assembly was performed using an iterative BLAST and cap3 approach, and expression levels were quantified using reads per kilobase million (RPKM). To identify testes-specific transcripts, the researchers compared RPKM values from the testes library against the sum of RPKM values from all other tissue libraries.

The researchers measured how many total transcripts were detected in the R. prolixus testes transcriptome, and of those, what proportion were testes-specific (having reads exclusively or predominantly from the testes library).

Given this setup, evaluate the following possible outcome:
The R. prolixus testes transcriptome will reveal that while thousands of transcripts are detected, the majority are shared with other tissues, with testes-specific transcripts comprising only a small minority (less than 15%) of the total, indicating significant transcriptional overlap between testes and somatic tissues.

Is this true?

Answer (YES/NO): NO